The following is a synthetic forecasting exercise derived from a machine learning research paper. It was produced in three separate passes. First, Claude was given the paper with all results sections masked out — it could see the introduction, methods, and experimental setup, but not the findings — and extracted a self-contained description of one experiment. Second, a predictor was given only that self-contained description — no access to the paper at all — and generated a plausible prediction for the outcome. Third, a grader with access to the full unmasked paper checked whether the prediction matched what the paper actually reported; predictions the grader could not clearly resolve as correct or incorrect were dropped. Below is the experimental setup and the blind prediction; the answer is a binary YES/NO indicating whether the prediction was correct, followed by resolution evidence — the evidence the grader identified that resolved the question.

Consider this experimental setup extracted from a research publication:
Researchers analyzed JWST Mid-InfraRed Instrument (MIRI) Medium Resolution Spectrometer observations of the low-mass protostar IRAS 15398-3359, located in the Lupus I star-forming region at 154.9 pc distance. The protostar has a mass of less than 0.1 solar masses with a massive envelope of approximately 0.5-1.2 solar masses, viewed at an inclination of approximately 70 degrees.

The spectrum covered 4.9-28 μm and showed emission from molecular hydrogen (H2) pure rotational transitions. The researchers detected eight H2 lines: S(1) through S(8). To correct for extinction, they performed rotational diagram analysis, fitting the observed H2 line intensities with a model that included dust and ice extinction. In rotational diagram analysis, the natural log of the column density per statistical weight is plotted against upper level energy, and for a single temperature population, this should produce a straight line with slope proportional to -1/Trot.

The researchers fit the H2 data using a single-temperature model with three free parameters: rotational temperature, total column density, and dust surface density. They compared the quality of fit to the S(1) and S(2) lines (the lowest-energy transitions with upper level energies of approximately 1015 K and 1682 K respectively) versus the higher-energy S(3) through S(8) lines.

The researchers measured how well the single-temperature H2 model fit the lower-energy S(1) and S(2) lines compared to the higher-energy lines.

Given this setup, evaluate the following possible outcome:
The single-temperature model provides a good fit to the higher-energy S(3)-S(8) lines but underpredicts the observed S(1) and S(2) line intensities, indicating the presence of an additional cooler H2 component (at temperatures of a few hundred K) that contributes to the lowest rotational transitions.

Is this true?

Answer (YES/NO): YES